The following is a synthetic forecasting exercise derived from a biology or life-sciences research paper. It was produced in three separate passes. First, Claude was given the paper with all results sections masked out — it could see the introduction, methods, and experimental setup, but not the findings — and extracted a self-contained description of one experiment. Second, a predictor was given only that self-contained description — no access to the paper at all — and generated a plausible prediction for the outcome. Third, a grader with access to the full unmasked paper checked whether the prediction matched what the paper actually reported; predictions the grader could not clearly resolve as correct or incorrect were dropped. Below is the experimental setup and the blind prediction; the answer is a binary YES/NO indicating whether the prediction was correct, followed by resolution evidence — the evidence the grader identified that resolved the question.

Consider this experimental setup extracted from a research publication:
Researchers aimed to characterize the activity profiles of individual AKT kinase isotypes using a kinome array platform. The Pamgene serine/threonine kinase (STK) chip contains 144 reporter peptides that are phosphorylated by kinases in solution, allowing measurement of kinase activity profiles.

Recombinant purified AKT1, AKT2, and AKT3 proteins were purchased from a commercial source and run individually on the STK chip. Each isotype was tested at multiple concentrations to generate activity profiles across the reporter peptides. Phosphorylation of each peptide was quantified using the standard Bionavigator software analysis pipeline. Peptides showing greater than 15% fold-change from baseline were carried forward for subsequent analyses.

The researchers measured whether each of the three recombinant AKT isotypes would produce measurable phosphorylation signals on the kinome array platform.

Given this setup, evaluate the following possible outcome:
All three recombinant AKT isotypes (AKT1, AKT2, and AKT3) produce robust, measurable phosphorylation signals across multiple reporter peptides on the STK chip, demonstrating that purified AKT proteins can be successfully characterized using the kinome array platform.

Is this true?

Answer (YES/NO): NO